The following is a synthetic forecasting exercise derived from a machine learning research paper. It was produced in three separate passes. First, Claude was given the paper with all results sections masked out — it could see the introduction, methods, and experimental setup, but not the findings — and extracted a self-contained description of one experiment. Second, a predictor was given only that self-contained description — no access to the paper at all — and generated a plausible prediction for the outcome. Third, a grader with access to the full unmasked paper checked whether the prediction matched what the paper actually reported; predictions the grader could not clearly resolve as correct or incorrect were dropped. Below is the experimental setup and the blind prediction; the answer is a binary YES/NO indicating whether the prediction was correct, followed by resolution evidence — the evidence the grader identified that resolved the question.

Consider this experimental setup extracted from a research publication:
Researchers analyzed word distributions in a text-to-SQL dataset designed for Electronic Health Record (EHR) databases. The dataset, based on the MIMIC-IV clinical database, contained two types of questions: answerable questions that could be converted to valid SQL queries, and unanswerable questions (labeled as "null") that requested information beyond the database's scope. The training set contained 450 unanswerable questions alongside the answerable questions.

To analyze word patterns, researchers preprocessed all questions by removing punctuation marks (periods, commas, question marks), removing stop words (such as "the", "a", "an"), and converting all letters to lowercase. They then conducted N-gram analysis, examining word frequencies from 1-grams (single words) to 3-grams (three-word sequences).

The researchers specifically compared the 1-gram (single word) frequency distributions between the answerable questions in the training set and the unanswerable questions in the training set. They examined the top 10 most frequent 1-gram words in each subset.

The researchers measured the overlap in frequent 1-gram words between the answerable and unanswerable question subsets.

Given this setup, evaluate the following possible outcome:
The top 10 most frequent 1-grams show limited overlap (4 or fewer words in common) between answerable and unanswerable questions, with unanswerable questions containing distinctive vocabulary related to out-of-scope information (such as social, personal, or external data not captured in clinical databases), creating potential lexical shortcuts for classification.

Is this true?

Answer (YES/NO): YES